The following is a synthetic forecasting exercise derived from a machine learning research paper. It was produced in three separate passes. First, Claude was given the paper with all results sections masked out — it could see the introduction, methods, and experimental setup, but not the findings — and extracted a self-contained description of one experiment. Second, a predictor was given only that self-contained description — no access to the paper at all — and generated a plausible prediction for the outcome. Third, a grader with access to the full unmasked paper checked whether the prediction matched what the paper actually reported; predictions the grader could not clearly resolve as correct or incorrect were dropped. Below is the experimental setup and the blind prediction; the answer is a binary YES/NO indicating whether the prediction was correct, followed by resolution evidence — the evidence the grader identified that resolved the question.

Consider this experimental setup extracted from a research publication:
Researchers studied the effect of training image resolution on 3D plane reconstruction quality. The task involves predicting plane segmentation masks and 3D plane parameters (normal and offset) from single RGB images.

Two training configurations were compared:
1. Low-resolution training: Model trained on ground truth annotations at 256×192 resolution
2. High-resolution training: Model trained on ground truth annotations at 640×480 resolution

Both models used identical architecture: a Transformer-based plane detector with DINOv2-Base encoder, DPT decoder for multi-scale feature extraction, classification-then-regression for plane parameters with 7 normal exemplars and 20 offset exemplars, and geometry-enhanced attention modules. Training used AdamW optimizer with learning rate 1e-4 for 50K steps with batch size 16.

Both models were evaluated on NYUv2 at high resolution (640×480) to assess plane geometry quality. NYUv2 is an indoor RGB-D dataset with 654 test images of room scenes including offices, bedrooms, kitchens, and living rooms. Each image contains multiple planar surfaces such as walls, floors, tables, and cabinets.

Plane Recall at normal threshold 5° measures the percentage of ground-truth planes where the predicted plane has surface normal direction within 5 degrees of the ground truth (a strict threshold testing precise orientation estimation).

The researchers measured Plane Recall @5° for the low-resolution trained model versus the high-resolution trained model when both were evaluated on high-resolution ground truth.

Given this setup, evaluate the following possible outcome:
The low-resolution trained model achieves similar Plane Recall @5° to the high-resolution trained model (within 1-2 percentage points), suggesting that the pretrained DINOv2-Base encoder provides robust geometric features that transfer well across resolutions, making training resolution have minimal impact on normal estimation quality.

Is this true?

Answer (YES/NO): NO